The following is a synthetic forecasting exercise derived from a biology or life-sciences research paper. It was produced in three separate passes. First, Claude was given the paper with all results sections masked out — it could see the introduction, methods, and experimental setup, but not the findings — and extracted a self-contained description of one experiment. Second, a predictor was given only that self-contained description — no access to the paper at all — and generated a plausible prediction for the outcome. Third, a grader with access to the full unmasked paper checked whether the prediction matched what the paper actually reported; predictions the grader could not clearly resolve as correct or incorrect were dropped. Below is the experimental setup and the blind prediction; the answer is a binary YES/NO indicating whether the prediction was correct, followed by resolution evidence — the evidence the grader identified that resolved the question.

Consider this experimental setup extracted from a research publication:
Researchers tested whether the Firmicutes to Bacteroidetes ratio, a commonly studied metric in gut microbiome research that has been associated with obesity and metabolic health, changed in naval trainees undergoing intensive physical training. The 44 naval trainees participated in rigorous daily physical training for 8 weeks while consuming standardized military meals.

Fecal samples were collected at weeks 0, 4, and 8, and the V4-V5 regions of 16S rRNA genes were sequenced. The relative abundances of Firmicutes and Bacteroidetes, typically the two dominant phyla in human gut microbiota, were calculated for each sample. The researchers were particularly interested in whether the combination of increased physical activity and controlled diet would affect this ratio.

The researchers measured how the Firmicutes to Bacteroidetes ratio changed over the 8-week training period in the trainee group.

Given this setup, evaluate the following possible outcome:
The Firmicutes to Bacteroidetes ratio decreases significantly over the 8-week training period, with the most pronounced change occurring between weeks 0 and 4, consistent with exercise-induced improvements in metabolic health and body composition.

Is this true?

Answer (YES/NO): NO